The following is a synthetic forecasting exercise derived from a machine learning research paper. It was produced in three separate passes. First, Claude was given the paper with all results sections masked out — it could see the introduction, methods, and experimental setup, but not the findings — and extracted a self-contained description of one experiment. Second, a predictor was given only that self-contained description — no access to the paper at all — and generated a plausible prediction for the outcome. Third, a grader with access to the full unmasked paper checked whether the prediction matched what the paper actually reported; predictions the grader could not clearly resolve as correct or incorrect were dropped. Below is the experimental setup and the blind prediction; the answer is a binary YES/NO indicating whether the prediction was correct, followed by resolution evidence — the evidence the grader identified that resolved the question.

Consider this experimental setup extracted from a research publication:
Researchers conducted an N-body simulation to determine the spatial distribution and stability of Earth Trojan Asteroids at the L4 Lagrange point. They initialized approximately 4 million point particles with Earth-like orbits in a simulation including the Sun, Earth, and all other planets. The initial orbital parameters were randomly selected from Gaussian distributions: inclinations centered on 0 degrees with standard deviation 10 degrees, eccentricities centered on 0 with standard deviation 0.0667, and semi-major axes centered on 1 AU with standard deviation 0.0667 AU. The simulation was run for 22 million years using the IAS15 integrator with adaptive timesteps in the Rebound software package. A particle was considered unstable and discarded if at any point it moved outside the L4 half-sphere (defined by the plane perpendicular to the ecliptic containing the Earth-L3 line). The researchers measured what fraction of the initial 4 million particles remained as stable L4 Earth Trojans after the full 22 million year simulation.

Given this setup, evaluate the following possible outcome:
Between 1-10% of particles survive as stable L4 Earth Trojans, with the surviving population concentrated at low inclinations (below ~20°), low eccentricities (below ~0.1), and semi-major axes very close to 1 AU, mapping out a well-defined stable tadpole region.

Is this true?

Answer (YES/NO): NO